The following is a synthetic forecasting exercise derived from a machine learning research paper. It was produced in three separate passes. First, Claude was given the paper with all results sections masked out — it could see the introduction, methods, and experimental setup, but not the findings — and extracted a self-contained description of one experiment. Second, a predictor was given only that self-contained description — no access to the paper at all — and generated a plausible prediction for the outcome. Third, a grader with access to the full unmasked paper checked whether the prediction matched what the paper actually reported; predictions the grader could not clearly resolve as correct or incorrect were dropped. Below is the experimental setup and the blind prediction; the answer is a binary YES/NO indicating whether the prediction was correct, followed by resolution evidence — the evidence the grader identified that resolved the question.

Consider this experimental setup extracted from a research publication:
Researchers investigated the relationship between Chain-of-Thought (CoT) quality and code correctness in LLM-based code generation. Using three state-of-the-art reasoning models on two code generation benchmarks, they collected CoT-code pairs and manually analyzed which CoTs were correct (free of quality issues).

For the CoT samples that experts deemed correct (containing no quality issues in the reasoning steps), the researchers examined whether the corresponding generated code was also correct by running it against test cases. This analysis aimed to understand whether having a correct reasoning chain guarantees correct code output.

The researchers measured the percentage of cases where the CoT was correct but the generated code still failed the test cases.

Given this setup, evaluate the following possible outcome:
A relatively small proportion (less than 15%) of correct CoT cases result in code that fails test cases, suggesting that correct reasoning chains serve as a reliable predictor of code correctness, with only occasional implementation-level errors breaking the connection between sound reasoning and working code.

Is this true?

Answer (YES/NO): NO